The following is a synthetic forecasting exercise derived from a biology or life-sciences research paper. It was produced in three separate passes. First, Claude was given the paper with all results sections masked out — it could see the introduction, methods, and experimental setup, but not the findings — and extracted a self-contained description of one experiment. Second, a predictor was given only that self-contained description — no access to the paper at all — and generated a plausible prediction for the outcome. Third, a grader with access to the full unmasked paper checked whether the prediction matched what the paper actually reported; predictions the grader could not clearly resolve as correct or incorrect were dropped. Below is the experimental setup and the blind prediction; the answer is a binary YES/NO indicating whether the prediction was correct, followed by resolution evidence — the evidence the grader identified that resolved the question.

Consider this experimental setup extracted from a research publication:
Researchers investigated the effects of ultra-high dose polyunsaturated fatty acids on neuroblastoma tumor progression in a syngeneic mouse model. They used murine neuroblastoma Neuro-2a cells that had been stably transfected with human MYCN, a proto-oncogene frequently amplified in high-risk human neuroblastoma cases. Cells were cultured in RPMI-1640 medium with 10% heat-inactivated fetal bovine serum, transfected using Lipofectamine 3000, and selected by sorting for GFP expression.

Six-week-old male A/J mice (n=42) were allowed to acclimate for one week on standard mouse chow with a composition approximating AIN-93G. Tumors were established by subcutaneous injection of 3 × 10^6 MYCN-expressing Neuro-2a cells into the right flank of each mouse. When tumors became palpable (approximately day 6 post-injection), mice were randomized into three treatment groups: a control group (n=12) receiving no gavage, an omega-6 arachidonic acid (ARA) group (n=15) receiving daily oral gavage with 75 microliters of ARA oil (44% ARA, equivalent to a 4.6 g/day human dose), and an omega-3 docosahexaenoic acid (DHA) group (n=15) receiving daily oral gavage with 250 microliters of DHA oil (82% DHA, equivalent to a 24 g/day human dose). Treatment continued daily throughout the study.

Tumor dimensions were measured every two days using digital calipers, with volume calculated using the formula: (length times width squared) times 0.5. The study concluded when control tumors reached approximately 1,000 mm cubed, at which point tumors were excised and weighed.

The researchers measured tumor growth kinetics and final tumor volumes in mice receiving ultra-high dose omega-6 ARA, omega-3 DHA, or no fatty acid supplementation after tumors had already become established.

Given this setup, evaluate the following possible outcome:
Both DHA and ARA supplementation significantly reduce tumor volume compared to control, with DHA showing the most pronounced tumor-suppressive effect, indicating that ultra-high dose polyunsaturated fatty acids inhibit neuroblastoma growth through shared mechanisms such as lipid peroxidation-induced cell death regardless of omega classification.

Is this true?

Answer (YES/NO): NO